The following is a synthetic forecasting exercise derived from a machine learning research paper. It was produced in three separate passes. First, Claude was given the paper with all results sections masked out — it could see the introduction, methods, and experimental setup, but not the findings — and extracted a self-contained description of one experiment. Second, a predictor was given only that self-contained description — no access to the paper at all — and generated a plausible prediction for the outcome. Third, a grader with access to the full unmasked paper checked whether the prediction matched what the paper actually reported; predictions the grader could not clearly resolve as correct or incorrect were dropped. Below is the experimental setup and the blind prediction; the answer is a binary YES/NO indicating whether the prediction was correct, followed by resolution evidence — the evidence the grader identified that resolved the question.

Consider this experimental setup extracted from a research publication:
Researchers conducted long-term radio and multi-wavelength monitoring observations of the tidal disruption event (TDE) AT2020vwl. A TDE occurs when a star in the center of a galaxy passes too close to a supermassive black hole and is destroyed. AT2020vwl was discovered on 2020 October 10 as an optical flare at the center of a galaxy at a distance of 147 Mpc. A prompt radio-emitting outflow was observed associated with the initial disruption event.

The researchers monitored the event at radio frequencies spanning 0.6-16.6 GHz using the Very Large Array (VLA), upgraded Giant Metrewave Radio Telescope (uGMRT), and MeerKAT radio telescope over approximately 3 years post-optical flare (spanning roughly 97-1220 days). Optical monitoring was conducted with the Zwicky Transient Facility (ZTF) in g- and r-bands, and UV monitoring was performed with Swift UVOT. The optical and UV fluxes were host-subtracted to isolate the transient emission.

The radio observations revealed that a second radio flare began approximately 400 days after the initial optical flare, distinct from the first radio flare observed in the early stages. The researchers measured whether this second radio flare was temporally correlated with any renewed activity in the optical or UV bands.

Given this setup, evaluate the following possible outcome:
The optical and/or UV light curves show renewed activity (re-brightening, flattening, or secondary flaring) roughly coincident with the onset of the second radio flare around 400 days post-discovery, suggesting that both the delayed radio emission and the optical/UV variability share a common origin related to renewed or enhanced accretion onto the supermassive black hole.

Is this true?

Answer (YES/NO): NO